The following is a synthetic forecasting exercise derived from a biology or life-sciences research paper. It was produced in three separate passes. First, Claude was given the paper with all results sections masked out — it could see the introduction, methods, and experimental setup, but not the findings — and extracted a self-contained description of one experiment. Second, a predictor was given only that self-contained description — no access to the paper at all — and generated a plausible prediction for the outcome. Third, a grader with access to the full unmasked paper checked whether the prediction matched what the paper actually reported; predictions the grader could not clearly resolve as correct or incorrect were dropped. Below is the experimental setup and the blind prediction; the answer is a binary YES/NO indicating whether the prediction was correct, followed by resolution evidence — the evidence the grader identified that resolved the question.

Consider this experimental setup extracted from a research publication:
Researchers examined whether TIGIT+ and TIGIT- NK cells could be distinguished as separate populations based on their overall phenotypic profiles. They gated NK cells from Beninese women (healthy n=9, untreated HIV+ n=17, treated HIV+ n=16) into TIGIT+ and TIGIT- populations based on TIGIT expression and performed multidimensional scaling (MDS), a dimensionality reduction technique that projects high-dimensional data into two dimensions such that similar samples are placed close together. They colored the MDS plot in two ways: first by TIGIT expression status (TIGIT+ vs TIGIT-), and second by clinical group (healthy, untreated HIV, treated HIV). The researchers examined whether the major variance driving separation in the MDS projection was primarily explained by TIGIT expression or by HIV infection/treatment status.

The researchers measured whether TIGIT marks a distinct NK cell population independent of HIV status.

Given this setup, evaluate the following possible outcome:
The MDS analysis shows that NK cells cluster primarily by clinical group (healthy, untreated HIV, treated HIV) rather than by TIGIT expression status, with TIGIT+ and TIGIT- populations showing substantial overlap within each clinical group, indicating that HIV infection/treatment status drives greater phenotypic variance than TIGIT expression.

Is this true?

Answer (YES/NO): NO